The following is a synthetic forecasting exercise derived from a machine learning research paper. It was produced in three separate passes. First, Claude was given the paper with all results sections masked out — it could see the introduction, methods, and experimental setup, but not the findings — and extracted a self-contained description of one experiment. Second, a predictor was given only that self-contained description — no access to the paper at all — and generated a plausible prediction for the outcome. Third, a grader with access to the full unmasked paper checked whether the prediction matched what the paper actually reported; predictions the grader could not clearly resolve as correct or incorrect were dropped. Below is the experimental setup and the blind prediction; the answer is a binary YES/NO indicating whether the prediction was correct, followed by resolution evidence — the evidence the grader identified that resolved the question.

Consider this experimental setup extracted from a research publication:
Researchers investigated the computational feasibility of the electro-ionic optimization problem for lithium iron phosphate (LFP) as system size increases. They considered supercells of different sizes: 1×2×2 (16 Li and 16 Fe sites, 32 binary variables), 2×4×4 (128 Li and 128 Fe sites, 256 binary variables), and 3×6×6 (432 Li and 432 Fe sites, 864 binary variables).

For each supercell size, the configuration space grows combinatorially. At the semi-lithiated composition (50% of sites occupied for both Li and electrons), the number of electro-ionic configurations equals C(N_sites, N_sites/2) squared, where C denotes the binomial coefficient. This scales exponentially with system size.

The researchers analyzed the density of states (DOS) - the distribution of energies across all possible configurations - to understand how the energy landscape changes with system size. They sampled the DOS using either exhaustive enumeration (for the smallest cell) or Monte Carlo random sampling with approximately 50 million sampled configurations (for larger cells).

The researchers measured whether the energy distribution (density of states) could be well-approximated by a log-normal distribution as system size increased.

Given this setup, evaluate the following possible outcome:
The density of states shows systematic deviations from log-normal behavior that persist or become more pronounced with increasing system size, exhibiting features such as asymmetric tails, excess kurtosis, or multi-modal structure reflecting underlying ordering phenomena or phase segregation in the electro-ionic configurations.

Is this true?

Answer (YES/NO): NO